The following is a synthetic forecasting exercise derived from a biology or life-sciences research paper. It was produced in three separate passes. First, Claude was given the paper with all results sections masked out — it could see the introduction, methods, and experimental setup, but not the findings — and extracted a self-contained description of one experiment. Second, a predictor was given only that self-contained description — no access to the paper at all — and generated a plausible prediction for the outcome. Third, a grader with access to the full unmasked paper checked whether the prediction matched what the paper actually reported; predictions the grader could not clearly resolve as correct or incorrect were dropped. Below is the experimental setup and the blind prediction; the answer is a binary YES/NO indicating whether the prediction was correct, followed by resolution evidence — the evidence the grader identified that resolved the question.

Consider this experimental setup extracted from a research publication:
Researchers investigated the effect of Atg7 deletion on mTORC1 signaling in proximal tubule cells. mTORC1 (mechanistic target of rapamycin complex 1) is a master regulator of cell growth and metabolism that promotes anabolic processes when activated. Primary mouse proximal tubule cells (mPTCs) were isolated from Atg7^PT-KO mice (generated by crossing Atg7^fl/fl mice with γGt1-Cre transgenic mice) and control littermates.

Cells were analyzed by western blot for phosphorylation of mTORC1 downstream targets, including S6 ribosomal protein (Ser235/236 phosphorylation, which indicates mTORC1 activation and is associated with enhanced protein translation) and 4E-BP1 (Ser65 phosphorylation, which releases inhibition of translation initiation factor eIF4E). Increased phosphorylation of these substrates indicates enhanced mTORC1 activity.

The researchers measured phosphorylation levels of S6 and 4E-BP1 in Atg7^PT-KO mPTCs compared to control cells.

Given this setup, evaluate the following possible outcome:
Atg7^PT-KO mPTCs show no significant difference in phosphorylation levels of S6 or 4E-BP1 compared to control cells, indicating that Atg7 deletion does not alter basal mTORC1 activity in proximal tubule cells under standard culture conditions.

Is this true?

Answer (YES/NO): YES